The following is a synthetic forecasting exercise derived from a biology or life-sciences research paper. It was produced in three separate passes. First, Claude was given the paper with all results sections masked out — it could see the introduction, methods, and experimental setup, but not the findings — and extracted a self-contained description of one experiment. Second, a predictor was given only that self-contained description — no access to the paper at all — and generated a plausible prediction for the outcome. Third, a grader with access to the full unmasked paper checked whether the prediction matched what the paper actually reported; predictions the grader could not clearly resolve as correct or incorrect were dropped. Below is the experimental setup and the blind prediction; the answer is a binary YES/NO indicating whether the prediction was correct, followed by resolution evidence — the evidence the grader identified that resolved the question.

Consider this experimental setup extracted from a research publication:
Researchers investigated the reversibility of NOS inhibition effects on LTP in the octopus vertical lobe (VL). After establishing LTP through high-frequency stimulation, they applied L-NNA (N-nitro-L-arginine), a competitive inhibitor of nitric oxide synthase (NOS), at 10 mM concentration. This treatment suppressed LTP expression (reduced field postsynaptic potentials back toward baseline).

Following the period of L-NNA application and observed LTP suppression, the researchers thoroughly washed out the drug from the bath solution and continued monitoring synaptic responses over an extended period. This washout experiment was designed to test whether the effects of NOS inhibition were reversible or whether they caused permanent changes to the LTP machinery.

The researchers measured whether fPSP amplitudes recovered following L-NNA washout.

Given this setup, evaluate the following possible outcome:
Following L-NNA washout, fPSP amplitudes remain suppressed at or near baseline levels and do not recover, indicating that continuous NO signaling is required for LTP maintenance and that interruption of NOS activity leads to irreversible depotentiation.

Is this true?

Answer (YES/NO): NO